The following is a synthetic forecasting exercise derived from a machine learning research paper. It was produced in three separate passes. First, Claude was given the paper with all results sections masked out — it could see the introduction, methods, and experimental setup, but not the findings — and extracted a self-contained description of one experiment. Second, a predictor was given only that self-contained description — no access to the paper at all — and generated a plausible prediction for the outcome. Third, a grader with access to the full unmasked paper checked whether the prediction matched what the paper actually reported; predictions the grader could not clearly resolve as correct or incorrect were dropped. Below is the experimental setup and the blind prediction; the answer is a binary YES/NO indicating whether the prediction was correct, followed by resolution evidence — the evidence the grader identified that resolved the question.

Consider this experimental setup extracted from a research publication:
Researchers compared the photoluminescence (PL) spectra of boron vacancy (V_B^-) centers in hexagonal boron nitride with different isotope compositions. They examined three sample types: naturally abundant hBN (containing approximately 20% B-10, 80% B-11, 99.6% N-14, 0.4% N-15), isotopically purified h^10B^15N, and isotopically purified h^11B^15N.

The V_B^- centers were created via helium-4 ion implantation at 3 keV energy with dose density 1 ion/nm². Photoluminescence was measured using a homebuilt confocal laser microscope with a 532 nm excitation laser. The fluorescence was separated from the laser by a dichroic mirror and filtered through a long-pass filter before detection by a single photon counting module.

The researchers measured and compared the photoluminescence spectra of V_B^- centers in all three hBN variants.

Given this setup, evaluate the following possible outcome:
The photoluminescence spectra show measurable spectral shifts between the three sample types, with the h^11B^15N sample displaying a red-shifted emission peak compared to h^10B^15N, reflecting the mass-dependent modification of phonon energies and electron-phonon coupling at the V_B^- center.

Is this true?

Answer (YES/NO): NO